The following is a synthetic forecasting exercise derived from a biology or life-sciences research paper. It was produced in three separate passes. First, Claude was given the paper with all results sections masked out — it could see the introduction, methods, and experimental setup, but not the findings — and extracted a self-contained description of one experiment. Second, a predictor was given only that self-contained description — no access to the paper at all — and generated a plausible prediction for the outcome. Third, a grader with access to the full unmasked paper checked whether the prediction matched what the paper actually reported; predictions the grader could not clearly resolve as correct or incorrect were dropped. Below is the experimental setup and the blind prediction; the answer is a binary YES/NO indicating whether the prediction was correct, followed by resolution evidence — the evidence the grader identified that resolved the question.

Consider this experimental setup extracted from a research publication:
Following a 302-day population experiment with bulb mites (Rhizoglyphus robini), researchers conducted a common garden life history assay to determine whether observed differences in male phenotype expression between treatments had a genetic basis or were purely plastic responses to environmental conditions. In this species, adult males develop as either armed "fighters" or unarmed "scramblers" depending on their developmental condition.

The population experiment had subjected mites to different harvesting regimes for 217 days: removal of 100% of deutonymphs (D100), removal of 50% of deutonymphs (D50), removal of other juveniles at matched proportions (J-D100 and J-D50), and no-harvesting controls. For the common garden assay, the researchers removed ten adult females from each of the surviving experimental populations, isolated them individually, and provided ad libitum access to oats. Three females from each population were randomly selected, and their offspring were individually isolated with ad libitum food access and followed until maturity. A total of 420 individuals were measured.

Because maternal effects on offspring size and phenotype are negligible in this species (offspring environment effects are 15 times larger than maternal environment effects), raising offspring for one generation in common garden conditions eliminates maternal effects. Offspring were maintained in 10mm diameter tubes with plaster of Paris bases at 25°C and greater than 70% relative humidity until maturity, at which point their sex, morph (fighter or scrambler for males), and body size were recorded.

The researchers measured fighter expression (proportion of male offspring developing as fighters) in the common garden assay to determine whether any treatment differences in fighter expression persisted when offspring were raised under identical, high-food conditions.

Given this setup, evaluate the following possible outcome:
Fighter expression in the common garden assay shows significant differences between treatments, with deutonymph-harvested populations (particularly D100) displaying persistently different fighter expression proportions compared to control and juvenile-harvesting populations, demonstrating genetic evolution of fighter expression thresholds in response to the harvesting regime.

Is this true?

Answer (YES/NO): NO